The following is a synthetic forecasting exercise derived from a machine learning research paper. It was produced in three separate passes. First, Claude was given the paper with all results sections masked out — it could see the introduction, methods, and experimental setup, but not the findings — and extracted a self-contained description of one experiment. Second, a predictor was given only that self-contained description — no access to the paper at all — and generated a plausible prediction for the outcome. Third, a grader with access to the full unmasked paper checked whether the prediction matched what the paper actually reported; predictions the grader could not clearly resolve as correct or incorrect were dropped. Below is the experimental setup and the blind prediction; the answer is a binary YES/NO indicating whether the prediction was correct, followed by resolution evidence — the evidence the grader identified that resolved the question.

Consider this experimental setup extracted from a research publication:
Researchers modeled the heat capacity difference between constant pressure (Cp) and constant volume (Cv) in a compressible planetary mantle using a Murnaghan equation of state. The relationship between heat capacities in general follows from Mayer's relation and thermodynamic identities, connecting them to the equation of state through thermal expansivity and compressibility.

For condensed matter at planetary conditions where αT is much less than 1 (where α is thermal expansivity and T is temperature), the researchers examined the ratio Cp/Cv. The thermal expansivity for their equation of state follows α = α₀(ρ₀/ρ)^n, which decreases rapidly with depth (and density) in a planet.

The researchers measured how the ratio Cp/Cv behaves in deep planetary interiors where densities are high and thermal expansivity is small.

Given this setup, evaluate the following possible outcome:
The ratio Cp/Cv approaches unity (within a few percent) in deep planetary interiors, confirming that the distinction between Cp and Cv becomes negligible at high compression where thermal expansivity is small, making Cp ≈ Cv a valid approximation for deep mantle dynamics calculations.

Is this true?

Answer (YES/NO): YES